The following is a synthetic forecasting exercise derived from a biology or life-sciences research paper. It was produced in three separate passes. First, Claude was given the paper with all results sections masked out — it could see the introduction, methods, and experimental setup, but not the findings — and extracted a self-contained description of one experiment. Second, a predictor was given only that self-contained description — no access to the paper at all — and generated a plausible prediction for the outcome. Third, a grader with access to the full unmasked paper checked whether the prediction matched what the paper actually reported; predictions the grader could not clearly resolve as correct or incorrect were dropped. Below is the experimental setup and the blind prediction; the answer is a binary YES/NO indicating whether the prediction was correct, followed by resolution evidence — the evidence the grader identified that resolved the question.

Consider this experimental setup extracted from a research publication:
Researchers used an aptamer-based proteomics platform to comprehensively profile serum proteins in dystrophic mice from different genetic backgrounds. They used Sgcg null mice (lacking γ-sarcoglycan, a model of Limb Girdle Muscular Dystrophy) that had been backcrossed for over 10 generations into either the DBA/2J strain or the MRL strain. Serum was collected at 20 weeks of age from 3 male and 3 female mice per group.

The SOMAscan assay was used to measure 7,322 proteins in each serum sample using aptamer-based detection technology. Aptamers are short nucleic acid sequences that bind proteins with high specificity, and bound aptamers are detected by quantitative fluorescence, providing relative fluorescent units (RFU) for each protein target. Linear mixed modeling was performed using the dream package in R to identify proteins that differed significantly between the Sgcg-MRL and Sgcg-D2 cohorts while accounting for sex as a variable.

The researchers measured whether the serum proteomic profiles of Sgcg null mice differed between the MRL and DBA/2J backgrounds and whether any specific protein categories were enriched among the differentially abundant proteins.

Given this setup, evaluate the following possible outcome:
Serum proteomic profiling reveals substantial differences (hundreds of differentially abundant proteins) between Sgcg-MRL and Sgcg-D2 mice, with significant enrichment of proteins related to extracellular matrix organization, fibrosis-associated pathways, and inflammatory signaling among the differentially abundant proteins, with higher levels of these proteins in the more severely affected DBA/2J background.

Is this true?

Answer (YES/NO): NO